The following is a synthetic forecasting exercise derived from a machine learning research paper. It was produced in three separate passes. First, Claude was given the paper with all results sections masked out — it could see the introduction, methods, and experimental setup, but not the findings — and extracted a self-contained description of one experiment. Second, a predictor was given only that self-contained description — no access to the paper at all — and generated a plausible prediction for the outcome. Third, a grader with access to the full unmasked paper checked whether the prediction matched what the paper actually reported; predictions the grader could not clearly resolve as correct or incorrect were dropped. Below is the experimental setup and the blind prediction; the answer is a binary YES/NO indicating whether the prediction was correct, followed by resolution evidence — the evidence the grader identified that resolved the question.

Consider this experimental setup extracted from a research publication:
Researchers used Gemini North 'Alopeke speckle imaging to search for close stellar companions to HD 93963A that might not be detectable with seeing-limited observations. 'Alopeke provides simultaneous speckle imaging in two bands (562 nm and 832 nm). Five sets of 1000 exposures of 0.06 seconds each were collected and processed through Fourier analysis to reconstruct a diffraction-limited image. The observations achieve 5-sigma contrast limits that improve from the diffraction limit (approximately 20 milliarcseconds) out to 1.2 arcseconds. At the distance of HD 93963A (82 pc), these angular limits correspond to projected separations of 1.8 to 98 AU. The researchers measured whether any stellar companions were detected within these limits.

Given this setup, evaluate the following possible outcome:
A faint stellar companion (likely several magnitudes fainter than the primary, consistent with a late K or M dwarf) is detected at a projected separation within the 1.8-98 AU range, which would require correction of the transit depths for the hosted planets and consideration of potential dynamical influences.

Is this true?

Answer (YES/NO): NO